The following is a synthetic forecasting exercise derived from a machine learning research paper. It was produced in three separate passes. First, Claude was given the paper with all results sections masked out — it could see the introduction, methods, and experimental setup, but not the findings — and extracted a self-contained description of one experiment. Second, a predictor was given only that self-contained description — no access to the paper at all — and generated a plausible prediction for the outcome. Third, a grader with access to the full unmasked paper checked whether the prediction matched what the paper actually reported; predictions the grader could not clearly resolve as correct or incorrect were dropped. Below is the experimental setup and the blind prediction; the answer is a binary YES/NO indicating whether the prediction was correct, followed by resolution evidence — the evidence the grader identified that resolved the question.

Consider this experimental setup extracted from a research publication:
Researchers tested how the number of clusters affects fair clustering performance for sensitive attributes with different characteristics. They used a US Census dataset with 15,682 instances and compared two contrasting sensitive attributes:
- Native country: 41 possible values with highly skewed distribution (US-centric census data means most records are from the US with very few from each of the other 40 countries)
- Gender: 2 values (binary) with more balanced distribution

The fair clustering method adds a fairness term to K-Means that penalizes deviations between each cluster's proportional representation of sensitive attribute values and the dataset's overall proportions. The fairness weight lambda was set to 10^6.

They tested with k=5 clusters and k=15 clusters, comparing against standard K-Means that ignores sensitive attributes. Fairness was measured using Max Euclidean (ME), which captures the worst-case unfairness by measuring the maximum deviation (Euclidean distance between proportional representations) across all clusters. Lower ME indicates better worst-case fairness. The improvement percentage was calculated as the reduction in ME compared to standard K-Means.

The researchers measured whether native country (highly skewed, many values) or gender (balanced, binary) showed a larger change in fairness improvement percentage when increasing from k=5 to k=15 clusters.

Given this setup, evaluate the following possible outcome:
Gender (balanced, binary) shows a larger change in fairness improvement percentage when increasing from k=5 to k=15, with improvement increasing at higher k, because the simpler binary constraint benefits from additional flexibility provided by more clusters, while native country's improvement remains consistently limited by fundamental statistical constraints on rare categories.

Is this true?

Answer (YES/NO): NO